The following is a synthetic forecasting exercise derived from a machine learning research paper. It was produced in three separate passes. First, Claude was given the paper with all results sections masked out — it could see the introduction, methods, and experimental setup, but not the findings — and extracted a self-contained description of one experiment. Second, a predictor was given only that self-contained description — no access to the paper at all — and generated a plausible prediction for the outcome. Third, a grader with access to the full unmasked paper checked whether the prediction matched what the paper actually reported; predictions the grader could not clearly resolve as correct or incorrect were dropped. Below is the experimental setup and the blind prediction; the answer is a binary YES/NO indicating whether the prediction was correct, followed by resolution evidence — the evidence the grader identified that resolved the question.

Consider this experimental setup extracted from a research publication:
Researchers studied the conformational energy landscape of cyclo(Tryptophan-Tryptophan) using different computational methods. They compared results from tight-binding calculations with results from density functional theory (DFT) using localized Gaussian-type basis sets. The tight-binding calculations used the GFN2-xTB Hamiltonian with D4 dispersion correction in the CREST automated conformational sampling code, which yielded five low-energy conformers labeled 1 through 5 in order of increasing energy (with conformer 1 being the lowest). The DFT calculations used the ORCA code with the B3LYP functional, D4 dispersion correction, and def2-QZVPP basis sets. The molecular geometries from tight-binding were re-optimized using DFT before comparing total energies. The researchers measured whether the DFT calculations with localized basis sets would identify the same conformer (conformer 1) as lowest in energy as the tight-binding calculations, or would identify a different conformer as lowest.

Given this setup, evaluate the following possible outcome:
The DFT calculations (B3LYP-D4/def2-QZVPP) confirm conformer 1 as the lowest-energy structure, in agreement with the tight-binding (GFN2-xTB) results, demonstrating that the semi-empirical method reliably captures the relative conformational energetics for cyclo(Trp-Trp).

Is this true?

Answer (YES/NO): YES